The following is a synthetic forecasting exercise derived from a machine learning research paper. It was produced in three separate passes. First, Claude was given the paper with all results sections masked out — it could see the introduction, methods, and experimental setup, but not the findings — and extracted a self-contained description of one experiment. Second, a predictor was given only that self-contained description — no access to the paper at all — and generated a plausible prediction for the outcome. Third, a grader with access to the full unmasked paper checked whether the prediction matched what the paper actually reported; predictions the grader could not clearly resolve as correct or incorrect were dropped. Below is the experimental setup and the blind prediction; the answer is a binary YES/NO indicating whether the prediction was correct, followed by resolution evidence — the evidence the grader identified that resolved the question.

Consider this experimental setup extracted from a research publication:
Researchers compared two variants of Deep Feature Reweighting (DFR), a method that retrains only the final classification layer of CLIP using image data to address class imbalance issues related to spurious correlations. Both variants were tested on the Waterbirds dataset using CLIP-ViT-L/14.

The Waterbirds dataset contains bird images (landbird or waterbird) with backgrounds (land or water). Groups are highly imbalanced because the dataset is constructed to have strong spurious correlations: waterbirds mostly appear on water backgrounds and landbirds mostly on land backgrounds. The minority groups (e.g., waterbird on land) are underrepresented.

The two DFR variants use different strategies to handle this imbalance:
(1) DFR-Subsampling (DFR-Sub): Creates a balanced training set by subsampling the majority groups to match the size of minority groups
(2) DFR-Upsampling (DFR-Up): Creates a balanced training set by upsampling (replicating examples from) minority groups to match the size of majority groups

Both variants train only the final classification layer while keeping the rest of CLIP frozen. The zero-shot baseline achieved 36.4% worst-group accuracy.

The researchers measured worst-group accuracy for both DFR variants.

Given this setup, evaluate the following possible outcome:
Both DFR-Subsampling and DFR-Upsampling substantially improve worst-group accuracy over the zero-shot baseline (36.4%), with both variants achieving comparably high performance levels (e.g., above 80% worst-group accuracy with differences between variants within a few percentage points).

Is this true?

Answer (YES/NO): NO